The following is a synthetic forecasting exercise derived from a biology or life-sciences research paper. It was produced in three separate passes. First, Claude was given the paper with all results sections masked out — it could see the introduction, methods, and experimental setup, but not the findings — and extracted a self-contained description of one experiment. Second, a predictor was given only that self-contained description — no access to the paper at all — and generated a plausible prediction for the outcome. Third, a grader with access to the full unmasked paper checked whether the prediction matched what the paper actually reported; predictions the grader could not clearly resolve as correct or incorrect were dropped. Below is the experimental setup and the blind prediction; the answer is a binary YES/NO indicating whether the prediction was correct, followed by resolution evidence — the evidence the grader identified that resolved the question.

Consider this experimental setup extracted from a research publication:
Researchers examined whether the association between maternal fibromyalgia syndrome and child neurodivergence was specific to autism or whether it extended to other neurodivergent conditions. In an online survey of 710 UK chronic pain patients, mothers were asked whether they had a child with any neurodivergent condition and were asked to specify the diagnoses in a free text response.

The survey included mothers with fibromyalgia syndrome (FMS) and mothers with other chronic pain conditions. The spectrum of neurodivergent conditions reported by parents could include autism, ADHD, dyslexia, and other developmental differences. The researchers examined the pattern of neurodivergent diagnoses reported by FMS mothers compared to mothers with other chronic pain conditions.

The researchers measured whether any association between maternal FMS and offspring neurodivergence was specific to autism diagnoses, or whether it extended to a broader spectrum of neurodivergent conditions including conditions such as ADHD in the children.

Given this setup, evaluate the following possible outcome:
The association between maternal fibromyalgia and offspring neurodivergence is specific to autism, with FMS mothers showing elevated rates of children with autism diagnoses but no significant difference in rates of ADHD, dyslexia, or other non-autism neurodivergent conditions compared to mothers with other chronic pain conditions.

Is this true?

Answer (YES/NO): YES